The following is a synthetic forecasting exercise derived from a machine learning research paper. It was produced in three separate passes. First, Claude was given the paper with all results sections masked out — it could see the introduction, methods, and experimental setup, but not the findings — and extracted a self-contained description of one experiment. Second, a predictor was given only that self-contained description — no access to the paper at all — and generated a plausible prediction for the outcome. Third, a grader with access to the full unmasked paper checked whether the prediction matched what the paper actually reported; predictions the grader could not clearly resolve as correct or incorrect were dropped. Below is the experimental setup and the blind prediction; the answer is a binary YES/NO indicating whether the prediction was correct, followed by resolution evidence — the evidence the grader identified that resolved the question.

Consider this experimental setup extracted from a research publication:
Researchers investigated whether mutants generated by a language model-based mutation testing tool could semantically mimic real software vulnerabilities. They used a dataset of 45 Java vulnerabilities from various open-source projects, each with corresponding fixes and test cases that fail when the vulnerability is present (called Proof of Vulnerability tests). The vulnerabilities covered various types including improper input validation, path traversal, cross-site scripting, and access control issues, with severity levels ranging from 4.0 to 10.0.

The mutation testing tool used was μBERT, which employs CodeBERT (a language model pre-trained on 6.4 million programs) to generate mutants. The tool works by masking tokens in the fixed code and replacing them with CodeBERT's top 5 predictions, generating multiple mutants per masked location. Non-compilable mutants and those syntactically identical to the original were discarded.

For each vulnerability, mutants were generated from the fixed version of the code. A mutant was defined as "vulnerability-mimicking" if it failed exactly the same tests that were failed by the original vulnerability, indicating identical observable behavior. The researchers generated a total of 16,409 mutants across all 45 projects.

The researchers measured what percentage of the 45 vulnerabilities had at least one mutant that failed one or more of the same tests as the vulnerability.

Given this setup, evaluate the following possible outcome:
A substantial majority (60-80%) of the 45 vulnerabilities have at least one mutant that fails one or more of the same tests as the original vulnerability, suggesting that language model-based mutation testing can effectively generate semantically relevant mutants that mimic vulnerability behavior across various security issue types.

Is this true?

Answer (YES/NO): NO